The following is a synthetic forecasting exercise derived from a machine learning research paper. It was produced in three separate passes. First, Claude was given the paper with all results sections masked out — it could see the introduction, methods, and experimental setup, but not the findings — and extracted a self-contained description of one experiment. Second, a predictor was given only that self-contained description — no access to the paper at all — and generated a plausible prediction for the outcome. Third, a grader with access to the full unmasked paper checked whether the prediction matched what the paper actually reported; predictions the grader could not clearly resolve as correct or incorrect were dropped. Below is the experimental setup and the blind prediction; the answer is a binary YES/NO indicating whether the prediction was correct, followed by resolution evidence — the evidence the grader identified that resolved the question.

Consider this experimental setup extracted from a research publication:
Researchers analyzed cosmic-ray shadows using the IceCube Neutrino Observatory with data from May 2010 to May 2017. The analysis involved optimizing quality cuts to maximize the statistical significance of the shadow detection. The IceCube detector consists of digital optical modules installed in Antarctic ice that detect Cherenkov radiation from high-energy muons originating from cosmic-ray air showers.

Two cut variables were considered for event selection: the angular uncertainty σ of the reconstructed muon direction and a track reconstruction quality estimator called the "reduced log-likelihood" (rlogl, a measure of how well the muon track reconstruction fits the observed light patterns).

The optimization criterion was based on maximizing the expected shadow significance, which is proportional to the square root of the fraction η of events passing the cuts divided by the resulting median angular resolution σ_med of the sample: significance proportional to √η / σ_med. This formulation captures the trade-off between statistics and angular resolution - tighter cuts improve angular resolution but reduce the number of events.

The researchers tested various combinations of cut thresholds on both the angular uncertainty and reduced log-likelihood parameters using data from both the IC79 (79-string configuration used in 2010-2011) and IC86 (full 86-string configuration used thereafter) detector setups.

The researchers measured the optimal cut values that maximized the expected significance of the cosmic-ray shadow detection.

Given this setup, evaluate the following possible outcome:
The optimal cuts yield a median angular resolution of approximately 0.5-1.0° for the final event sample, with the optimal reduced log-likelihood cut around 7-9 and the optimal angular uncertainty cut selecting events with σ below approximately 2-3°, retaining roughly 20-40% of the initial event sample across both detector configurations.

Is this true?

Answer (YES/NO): NO